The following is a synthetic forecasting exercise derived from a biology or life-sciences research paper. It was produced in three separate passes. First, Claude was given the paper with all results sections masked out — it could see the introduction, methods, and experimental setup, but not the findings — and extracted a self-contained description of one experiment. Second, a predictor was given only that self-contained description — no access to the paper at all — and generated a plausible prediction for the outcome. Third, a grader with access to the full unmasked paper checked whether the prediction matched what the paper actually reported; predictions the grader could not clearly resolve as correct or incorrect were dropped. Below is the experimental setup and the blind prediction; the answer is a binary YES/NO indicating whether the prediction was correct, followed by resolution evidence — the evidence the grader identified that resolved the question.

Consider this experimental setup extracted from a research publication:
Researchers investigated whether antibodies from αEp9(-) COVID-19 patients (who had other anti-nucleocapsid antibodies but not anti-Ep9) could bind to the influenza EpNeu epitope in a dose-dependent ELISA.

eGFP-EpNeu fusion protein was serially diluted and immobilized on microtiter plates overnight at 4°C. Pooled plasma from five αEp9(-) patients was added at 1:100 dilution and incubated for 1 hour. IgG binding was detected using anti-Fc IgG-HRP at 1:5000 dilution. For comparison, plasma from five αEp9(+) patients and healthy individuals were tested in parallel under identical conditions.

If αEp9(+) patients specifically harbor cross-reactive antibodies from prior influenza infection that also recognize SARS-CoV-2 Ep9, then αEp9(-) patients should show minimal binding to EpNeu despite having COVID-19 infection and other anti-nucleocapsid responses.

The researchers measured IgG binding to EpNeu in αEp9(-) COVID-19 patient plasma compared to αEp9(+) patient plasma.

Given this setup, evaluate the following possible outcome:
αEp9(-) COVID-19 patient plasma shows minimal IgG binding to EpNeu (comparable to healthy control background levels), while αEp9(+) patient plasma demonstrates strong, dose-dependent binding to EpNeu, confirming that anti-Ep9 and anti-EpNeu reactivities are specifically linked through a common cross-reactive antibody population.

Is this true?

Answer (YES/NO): YES